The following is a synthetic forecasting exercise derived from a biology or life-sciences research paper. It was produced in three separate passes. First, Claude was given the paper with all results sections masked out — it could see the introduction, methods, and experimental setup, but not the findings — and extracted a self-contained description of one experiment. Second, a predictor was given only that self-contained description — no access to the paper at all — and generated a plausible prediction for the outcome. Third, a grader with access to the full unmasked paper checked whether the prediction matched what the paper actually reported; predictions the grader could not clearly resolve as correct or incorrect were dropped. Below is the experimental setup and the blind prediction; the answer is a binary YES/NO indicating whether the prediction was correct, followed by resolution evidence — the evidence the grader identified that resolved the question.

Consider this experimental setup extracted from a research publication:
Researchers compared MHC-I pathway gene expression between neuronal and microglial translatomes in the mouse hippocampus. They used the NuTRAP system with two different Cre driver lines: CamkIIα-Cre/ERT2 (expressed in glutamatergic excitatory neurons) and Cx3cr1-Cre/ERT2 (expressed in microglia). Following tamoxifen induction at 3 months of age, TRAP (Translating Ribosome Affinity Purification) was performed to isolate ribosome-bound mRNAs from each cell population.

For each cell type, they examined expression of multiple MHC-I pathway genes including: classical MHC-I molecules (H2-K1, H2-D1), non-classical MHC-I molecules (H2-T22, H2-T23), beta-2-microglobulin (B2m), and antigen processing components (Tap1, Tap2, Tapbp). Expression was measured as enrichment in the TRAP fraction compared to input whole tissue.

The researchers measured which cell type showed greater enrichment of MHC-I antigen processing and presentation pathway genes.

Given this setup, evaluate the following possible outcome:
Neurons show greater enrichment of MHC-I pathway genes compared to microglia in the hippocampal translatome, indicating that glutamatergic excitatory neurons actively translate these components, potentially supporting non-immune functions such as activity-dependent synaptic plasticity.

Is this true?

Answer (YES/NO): NO